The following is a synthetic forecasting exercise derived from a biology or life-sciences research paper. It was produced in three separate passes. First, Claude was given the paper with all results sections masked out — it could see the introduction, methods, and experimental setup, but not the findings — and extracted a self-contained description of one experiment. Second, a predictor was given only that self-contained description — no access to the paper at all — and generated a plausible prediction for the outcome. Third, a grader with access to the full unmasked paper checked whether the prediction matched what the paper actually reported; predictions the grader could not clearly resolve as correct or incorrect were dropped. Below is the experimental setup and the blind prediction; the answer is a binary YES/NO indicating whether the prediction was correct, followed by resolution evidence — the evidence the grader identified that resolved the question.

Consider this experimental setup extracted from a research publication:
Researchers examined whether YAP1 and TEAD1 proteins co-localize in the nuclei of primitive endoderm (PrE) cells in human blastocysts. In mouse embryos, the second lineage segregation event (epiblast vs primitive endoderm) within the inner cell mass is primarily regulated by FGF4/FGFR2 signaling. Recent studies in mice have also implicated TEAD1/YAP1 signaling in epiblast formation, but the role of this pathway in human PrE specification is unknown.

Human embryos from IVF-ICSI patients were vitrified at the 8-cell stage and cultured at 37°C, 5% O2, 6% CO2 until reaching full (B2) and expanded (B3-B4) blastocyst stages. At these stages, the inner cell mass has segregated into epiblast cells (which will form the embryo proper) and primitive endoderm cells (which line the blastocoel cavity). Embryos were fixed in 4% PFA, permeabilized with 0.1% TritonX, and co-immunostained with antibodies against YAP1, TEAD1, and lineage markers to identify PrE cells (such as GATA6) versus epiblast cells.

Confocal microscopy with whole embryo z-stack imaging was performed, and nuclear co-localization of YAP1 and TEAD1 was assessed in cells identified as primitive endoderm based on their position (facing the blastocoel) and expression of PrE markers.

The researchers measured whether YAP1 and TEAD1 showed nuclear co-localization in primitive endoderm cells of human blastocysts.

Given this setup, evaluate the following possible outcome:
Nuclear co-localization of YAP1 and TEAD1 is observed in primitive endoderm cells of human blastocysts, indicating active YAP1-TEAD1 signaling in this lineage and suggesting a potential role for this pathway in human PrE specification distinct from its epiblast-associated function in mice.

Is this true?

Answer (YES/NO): YES